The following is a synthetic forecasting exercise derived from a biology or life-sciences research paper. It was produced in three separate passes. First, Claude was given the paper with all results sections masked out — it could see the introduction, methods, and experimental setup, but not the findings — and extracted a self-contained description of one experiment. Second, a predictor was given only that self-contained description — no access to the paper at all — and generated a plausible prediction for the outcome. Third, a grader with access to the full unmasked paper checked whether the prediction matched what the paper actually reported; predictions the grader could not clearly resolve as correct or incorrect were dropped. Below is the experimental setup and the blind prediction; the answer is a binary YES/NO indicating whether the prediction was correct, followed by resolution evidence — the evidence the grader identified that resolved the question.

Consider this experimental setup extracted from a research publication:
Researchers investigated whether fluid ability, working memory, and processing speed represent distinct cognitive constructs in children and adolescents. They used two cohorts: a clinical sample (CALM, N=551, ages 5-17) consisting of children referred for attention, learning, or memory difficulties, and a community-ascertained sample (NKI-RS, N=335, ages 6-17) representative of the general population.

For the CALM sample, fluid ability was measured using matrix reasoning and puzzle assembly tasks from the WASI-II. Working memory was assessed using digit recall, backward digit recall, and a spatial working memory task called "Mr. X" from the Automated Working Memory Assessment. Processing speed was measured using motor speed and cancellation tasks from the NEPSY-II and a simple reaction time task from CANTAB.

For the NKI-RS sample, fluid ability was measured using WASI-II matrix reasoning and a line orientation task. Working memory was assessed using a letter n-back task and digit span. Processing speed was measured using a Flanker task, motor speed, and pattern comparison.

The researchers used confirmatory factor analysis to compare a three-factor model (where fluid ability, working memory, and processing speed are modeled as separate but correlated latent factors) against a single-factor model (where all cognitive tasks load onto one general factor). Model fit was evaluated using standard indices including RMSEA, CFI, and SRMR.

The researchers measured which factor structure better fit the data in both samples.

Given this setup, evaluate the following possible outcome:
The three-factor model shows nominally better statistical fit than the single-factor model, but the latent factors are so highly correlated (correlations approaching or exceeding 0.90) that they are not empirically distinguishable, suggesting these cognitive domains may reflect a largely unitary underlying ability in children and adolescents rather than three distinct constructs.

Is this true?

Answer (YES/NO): NO